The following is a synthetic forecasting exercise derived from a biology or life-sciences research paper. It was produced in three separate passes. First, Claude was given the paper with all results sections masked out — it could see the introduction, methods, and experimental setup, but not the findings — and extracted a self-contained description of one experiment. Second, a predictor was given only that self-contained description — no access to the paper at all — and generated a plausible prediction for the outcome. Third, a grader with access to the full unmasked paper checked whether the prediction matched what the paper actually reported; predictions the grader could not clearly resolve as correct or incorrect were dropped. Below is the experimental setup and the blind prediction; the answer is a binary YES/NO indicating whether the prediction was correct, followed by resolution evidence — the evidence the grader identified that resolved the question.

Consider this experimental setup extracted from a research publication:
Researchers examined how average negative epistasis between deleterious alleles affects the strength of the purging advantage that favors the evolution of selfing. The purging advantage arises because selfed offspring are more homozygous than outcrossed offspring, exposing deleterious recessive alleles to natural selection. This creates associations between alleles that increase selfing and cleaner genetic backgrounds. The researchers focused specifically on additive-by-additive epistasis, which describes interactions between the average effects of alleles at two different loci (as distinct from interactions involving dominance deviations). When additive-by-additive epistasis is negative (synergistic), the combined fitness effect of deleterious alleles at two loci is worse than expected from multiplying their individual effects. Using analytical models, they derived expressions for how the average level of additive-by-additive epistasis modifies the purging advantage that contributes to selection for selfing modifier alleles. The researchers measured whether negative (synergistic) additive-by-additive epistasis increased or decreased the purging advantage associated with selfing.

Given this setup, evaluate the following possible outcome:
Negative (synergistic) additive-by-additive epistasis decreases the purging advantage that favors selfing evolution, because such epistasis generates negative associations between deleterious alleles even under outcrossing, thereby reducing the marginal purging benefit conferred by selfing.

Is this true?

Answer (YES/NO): YES